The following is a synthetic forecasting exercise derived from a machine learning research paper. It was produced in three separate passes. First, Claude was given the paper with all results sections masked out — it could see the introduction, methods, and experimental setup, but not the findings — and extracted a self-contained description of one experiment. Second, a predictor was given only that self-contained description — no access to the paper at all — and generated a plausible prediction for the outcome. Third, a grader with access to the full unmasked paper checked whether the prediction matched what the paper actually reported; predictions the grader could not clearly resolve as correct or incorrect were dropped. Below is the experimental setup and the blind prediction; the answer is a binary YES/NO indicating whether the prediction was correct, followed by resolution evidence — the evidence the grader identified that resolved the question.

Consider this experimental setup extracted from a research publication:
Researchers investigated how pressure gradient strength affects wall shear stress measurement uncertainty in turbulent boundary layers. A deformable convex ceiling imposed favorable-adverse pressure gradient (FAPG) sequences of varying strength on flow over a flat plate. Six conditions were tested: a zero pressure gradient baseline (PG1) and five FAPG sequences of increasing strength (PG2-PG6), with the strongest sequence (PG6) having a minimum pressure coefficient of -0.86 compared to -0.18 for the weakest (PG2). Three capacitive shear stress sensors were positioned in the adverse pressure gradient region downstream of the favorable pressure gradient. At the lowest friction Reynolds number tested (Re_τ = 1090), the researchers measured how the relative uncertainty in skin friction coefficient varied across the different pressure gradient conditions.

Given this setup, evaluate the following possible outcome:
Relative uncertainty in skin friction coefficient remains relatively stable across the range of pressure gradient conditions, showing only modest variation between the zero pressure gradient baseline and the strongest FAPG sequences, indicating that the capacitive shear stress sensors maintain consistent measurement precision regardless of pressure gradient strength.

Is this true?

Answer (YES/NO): NO